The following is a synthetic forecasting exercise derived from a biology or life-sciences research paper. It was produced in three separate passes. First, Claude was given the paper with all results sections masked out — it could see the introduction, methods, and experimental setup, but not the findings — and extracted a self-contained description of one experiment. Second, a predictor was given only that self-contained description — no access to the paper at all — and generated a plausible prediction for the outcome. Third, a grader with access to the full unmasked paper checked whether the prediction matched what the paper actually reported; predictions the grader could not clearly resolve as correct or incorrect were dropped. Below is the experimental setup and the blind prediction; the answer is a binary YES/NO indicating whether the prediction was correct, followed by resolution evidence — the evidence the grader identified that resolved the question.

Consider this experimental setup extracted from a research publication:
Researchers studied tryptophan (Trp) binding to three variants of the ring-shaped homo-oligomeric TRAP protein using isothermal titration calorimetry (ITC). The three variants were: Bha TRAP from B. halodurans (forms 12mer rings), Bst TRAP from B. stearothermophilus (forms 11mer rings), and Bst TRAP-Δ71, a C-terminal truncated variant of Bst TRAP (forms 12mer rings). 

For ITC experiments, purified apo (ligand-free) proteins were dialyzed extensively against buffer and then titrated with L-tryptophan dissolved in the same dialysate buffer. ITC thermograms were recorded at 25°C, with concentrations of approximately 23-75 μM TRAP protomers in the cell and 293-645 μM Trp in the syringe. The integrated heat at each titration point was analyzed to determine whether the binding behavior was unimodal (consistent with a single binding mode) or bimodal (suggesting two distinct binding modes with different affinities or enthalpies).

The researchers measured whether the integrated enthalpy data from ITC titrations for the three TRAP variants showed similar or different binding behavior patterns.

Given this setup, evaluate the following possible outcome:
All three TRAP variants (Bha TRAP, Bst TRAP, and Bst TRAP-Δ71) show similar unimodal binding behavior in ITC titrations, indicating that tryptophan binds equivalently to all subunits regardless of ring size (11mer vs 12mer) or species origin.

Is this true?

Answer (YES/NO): NO